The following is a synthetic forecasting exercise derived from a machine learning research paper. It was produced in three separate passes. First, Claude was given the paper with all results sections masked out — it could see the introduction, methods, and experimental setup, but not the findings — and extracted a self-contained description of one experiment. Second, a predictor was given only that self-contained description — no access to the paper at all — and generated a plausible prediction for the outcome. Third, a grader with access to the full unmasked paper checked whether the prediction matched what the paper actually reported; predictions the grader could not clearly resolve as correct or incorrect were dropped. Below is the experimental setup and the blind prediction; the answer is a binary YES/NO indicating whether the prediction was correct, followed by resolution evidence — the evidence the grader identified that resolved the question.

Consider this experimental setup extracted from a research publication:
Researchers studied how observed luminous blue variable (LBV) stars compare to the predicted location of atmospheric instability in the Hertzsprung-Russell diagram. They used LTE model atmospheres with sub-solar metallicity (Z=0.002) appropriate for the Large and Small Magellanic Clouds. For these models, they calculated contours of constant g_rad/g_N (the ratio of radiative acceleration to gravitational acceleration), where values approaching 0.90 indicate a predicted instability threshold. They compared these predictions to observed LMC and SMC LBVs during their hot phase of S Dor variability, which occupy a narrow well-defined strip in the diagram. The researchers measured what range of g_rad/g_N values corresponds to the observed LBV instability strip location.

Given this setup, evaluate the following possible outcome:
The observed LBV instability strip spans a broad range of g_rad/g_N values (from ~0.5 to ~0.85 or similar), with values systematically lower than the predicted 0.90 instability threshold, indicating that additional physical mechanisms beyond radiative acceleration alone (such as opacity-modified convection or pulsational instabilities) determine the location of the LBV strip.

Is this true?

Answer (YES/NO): NO